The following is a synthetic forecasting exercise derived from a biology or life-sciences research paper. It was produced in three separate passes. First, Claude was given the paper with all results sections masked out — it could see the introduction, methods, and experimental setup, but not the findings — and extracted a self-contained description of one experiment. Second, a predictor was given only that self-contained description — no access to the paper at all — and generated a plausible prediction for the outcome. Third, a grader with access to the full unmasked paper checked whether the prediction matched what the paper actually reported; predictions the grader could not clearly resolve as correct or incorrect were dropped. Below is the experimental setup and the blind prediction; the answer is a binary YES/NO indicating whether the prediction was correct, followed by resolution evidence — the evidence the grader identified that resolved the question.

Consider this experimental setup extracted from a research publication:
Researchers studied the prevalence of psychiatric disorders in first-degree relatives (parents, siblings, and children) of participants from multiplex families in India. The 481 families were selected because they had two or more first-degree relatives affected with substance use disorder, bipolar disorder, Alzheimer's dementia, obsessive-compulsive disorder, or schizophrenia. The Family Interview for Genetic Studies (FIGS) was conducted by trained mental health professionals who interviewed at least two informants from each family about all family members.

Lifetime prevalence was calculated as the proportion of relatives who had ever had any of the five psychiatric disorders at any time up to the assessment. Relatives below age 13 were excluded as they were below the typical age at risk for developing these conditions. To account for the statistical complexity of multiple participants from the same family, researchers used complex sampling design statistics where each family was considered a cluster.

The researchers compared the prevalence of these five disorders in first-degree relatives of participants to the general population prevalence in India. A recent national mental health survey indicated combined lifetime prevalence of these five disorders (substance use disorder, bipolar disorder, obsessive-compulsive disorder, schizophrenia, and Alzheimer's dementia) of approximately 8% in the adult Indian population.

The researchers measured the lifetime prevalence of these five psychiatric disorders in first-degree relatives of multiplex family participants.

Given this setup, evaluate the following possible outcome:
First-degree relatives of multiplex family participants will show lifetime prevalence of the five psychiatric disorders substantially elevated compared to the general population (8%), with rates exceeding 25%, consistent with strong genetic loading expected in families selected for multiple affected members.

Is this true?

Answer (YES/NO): YES